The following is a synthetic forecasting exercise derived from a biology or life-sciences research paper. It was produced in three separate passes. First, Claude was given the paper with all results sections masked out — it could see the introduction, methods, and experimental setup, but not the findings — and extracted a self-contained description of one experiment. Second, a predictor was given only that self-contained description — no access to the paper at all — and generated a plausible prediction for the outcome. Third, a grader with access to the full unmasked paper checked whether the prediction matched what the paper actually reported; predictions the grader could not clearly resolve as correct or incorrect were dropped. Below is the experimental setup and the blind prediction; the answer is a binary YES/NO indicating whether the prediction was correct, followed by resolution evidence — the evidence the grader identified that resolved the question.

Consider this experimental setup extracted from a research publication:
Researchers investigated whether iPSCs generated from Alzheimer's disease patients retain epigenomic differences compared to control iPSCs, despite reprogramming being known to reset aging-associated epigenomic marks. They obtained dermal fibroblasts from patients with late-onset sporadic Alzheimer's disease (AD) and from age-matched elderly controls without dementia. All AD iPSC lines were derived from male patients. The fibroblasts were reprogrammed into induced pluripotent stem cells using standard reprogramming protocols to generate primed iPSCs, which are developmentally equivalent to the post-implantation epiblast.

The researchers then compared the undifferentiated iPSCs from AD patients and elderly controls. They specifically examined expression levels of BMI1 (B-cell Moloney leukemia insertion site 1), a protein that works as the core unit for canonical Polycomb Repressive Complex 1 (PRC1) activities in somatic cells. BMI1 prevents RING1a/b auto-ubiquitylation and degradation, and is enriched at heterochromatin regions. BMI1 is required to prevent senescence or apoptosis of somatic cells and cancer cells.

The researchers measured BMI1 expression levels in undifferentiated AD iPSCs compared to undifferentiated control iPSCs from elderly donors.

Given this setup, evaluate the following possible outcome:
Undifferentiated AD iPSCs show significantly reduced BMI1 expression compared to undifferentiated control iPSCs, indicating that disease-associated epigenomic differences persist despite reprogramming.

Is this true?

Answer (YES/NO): YES